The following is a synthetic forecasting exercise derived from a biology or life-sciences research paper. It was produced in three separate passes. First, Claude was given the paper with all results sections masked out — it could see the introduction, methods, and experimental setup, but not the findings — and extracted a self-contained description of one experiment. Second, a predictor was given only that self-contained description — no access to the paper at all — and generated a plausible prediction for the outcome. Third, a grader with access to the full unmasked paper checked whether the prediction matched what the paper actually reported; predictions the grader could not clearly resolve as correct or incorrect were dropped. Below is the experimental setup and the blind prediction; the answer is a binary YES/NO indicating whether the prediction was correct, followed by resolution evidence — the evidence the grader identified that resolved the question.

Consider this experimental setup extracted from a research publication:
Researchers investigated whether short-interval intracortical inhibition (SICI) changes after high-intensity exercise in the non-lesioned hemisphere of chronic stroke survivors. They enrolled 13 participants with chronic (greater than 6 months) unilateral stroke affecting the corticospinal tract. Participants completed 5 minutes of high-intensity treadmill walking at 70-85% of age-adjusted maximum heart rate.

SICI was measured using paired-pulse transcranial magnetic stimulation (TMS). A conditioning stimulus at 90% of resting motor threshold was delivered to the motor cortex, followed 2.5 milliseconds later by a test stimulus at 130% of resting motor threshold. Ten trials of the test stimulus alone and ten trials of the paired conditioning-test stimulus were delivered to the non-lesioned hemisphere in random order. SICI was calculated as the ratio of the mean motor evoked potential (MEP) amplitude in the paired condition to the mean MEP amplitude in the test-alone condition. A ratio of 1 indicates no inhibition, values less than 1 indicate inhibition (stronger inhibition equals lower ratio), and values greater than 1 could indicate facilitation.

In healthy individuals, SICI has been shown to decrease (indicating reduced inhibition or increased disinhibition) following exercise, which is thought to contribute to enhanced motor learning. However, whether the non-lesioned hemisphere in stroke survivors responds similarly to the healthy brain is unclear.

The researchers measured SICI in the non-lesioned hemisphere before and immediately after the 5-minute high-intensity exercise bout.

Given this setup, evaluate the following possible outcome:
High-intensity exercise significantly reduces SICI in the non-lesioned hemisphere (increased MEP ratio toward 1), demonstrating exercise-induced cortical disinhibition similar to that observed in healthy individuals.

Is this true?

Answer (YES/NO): NO